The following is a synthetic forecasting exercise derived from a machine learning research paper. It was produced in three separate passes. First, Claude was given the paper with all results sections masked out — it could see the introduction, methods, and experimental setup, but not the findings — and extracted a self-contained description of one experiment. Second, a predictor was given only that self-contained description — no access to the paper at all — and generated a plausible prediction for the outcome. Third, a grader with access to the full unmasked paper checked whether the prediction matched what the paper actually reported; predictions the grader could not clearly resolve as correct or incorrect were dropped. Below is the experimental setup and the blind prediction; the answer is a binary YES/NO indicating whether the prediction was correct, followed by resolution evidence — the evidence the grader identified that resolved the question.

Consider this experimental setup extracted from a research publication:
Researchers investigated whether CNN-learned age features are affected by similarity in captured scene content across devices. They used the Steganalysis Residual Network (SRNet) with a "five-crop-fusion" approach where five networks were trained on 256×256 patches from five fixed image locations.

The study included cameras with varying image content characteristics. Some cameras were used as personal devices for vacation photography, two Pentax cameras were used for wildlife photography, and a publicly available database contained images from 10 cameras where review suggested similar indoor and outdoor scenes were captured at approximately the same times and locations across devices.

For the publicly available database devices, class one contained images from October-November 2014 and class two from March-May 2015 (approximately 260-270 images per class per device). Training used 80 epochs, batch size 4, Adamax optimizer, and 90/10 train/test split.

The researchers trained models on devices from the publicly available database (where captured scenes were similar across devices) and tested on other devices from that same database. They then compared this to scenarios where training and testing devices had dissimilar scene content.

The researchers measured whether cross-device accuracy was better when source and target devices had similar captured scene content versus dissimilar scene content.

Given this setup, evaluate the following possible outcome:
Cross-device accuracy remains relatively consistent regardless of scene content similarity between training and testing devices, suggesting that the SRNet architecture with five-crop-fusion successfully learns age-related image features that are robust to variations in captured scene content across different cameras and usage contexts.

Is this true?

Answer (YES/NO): NO